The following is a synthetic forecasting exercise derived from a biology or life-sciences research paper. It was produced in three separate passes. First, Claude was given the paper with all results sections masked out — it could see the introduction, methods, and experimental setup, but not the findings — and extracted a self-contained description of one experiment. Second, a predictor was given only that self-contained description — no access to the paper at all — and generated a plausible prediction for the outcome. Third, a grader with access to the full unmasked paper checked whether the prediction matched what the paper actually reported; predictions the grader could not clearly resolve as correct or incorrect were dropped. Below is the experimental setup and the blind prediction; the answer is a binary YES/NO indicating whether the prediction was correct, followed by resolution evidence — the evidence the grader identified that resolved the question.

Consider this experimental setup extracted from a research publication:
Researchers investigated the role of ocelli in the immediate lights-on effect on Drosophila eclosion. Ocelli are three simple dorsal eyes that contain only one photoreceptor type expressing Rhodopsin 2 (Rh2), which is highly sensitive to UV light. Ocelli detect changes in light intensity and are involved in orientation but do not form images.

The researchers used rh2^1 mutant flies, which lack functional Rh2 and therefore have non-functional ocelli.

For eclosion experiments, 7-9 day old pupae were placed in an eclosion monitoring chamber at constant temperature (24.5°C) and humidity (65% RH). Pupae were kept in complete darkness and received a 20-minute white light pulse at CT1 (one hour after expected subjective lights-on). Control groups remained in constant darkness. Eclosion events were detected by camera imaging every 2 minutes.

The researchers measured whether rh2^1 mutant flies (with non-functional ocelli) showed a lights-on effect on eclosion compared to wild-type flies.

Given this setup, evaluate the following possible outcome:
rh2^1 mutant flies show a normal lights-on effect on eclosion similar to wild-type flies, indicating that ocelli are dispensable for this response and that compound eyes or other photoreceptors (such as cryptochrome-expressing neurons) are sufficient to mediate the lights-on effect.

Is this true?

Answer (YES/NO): YES